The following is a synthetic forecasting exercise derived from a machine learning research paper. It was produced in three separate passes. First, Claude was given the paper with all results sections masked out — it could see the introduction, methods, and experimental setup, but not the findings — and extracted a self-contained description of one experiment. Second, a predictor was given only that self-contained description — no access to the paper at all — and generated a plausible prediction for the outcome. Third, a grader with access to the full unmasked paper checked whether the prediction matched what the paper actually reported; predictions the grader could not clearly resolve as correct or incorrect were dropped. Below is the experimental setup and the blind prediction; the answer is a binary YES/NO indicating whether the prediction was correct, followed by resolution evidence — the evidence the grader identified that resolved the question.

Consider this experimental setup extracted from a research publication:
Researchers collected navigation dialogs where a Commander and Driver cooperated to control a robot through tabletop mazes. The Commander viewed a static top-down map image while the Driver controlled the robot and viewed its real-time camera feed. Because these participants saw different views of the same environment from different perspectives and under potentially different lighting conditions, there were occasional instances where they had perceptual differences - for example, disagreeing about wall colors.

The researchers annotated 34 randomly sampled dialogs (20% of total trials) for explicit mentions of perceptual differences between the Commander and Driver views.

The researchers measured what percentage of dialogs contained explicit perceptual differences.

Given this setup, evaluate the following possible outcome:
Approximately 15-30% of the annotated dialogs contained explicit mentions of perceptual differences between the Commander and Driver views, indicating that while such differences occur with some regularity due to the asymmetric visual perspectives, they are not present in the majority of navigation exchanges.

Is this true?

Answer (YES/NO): NO